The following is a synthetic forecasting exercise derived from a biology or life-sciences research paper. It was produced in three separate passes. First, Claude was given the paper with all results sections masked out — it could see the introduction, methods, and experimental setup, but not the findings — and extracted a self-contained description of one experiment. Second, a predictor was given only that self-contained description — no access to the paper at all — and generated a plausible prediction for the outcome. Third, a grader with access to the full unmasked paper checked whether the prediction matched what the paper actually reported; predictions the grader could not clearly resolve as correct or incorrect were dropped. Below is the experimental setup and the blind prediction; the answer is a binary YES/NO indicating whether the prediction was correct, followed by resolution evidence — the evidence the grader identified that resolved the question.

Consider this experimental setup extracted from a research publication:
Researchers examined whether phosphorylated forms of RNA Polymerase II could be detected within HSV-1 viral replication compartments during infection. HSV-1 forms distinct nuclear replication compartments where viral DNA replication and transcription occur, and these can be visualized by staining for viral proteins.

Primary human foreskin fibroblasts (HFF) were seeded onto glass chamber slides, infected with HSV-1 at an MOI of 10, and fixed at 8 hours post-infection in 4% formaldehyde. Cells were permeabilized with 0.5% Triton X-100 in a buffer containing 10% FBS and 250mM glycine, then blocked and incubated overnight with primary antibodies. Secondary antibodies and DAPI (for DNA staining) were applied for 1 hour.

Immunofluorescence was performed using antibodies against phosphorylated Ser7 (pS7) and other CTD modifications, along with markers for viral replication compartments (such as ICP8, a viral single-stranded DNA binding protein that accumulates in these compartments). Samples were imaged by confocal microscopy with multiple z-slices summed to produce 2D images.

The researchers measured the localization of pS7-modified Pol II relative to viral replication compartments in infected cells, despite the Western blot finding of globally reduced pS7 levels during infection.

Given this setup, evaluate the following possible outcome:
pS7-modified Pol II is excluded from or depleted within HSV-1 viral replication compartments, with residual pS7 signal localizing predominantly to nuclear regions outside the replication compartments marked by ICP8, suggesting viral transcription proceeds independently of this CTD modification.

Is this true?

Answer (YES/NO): NO